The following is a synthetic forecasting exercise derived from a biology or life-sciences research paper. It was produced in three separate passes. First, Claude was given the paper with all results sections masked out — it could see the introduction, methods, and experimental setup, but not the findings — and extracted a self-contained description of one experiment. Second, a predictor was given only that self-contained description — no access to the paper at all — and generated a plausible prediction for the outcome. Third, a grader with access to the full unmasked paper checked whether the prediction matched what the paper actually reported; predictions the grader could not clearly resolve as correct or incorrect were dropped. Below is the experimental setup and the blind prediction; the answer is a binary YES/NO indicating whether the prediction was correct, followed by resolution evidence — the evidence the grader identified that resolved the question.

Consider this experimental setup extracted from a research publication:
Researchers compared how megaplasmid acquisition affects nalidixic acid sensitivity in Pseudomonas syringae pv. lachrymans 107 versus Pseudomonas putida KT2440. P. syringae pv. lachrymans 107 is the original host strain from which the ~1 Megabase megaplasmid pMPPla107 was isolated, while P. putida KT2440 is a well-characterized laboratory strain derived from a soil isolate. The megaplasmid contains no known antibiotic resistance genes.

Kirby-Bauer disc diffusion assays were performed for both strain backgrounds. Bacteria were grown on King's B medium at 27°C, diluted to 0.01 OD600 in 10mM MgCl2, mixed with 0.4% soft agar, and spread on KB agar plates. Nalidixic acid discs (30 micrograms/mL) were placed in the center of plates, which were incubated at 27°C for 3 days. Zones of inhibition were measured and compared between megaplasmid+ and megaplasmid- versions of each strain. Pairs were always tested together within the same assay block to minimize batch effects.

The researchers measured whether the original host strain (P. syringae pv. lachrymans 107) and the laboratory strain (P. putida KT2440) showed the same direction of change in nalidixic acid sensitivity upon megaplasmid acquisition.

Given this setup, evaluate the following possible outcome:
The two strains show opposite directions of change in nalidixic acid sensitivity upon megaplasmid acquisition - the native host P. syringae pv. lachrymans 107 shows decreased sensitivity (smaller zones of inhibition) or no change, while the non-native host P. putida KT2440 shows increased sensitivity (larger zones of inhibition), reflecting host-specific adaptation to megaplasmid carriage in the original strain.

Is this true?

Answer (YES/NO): NO